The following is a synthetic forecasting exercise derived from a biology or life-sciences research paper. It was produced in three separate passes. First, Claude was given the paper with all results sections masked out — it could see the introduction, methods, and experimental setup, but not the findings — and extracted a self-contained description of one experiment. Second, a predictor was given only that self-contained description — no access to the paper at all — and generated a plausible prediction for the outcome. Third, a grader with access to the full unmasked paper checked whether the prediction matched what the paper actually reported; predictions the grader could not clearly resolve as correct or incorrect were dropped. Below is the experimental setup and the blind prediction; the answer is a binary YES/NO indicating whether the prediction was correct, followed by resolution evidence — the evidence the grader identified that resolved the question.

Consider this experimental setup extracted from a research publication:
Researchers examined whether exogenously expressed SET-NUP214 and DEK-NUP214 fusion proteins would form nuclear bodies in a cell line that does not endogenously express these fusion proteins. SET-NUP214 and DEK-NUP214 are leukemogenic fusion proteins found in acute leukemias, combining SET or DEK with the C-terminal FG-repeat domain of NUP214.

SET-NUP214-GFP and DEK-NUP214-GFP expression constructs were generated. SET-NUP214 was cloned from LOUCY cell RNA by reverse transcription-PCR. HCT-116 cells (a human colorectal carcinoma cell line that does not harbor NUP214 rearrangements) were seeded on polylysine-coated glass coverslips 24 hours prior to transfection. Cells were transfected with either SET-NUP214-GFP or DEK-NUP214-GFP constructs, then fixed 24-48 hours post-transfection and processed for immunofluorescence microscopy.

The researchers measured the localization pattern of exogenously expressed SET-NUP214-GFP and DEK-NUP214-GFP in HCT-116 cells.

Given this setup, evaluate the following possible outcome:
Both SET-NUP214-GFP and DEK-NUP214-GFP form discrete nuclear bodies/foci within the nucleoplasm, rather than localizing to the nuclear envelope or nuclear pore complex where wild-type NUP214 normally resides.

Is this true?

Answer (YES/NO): YES